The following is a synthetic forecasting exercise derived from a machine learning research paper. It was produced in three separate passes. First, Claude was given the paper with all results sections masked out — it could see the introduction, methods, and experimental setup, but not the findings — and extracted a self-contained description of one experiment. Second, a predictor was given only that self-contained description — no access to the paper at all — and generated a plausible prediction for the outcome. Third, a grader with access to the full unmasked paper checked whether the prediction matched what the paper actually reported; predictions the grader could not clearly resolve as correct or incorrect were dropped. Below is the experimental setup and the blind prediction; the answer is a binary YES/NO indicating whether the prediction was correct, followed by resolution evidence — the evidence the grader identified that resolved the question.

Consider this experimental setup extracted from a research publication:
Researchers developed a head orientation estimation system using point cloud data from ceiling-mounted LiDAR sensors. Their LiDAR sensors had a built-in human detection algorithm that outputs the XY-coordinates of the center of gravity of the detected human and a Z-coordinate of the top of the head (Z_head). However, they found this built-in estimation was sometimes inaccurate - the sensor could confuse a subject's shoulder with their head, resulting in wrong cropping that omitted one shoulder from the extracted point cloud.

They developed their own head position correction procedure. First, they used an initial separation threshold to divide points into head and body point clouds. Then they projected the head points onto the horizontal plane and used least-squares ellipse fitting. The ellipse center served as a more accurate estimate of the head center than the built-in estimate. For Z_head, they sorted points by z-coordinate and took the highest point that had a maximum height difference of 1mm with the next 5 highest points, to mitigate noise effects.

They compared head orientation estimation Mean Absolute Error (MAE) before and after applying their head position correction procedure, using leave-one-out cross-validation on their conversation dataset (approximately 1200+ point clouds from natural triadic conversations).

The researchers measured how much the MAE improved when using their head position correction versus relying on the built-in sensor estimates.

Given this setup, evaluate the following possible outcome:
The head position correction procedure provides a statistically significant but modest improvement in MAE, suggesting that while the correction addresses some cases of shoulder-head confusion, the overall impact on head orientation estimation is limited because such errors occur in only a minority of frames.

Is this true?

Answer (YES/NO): NO